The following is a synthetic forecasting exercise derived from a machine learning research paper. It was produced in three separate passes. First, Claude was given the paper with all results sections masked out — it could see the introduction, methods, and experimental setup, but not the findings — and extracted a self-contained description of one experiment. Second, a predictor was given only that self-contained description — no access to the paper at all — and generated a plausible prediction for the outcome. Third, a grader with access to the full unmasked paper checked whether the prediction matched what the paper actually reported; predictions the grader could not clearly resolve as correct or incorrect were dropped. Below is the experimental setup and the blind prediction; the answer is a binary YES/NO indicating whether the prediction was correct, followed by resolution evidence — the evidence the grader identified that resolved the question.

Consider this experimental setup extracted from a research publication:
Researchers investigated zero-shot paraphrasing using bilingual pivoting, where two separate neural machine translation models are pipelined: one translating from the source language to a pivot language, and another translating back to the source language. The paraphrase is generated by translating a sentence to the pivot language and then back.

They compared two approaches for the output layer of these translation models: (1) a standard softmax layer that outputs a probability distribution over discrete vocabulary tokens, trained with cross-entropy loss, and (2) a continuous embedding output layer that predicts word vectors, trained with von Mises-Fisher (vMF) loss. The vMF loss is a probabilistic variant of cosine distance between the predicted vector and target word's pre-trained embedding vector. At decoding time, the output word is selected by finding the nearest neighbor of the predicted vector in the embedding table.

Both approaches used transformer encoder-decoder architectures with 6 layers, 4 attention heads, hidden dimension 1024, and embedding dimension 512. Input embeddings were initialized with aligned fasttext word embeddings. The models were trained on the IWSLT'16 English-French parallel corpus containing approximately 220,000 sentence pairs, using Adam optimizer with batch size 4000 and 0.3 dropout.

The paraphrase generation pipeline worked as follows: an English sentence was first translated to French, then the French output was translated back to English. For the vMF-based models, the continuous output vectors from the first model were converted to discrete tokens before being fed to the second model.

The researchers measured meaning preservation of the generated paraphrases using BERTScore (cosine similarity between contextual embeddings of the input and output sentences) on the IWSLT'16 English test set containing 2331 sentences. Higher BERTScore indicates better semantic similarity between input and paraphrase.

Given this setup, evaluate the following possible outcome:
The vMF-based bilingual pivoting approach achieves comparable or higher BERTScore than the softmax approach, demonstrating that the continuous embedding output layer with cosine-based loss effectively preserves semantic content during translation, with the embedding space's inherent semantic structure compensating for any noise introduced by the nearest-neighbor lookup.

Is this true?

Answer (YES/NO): NO